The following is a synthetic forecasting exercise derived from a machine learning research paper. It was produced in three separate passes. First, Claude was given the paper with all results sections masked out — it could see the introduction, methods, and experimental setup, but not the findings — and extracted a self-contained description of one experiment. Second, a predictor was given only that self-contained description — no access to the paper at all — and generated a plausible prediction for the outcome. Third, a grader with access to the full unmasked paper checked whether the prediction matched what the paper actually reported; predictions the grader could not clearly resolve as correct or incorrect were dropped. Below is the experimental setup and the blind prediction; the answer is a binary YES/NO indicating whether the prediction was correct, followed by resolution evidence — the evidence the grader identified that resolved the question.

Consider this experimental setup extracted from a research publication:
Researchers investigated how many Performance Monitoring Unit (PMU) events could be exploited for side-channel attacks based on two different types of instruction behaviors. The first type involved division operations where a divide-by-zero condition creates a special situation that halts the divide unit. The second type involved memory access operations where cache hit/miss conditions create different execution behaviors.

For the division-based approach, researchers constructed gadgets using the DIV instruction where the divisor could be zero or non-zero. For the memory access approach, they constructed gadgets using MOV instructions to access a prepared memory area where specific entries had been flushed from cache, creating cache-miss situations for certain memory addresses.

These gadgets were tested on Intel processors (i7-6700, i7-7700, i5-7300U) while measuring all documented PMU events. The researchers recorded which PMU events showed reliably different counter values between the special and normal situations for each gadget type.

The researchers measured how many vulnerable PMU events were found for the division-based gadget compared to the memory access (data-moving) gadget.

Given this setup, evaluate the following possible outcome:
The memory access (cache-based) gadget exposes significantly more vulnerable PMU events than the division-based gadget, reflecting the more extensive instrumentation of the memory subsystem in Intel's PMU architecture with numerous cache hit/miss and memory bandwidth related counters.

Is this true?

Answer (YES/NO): YES